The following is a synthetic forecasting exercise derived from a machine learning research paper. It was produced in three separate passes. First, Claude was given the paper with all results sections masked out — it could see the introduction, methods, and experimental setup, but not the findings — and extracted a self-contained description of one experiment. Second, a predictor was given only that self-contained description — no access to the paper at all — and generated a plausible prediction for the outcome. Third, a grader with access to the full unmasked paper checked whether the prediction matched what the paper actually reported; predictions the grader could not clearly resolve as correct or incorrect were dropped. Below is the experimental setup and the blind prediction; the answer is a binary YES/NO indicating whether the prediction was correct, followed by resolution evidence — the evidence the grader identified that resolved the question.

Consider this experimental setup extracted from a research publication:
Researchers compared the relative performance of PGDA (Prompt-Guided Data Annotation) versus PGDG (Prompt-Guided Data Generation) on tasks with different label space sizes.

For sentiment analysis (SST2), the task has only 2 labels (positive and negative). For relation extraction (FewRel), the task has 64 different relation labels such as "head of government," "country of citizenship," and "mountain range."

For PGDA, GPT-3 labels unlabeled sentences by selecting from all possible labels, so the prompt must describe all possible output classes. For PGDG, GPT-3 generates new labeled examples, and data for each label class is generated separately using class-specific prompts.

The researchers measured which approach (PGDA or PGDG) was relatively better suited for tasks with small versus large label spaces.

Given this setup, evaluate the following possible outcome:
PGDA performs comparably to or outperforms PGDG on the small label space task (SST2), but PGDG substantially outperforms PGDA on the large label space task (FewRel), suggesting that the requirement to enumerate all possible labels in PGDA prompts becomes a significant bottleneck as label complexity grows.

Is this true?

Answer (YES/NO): YES